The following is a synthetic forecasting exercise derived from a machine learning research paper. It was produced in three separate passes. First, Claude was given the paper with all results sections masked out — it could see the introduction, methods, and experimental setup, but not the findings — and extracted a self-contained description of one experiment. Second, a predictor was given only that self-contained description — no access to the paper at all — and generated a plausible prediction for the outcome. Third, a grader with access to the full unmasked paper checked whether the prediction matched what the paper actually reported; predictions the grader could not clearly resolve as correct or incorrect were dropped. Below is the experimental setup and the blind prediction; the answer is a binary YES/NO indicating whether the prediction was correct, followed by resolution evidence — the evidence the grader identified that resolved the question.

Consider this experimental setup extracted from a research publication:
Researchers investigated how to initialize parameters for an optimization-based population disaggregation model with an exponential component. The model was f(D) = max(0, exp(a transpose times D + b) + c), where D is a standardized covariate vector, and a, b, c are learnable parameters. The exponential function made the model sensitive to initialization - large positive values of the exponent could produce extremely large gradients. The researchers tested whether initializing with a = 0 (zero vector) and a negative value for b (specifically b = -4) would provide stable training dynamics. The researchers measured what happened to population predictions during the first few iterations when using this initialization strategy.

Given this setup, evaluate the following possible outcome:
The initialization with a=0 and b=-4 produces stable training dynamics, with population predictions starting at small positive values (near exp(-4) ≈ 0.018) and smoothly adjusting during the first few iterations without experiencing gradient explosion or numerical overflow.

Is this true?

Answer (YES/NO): YES